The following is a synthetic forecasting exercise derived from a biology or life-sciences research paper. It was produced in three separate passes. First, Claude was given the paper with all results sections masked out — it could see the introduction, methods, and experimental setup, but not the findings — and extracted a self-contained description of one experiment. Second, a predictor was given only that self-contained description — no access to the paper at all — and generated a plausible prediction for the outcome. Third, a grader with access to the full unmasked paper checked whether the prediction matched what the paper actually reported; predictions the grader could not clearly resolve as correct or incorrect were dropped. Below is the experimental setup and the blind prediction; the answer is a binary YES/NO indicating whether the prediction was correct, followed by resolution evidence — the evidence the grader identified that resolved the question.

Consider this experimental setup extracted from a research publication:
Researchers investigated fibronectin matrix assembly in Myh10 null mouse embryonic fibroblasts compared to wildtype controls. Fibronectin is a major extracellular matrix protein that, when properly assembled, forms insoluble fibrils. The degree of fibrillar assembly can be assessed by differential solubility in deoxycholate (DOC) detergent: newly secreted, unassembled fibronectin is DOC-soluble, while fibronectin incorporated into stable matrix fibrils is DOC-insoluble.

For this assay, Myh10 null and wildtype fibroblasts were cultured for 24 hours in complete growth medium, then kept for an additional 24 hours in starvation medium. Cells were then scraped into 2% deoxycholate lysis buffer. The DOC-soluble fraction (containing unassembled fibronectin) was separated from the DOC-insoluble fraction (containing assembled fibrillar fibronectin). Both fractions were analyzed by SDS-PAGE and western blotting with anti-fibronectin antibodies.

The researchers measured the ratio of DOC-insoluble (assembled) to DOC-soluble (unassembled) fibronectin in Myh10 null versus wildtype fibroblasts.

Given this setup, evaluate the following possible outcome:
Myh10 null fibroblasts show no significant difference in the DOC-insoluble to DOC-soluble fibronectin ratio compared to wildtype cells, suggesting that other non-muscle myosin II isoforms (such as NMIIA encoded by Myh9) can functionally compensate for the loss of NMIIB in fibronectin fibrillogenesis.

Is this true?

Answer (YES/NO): YES